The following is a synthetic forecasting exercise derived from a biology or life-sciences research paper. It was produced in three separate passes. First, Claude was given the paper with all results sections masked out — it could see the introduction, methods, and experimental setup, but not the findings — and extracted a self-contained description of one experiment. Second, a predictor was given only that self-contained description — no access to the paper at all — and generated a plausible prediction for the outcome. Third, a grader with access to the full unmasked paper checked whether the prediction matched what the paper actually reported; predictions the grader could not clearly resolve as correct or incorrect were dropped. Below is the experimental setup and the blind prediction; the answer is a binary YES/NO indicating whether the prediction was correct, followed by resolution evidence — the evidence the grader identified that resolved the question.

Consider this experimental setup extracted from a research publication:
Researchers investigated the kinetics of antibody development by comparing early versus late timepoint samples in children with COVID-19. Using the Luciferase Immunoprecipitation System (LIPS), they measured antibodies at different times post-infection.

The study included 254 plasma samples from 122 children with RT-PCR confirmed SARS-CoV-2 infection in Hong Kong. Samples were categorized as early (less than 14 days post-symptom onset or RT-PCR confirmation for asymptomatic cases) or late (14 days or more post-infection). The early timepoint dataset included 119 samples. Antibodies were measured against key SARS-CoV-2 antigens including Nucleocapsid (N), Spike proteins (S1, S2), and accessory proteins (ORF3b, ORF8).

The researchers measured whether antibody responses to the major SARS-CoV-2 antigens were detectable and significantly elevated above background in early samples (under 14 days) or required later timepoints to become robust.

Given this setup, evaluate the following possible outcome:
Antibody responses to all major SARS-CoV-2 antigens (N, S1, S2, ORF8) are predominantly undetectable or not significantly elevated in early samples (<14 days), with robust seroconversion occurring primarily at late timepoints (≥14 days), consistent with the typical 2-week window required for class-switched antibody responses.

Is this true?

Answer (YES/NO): NO